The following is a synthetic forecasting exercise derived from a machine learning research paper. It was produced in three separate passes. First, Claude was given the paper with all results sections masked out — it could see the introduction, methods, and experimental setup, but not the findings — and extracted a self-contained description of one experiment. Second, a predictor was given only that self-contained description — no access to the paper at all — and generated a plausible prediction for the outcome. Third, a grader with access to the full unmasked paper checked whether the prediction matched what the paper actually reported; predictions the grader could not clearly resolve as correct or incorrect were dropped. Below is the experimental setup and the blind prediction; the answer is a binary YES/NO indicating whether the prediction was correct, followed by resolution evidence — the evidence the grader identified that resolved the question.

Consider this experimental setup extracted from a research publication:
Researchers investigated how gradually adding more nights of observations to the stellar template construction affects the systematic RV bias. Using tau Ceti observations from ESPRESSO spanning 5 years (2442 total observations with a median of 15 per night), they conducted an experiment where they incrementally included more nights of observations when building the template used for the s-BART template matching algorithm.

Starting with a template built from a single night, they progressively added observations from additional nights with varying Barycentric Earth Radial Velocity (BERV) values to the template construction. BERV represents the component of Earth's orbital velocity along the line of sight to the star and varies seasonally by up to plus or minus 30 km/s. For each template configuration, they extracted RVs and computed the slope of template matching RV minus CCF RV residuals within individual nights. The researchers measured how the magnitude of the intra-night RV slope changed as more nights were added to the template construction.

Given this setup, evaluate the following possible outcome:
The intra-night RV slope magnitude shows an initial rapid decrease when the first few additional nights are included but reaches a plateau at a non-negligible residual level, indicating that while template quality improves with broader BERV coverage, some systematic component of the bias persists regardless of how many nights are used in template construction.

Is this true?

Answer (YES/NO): NO